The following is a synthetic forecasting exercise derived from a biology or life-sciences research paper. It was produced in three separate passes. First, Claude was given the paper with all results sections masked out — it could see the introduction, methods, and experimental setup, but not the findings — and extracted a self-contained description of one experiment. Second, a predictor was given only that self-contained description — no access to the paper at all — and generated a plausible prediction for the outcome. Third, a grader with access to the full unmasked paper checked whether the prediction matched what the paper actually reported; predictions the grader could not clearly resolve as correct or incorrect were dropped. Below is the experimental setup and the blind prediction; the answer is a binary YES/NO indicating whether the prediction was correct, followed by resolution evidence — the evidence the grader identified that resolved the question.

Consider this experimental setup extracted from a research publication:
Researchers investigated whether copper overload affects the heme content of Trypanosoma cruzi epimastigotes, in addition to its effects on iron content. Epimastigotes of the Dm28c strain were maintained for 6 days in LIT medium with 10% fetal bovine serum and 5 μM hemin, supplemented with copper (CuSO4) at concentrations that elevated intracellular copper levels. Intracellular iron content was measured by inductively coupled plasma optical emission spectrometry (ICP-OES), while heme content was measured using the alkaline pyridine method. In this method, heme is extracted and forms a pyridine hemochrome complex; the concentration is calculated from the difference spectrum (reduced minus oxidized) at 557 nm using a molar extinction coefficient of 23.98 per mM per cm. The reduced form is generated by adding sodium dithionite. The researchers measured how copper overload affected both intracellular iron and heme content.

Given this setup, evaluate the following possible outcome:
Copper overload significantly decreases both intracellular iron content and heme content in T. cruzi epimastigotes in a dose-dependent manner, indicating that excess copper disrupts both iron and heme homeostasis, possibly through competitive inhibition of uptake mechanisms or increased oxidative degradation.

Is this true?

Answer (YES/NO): NO